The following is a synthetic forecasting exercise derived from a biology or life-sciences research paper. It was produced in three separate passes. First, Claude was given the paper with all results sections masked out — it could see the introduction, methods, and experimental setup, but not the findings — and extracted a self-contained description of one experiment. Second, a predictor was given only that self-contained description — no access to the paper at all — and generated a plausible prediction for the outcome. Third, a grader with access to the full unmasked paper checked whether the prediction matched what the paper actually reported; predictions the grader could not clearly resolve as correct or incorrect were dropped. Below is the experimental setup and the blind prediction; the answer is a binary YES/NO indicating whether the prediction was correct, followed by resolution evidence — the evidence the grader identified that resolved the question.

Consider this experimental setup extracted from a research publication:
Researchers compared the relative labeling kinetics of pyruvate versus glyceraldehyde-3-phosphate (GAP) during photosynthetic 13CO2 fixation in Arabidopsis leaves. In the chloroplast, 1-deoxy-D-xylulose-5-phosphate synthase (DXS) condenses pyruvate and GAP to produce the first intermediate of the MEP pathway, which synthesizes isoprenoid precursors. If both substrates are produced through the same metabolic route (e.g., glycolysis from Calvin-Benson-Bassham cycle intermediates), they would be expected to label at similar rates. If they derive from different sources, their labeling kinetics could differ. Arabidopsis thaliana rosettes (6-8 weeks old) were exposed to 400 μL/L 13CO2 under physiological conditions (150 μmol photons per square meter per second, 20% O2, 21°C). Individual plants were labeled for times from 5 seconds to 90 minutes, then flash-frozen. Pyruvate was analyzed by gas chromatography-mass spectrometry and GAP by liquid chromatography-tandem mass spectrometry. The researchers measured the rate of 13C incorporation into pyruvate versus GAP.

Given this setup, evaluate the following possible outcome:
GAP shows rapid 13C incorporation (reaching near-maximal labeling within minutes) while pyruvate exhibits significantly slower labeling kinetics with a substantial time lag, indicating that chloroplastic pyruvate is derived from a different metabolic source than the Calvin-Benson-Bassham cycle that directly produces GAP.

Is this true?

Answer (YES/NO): YES